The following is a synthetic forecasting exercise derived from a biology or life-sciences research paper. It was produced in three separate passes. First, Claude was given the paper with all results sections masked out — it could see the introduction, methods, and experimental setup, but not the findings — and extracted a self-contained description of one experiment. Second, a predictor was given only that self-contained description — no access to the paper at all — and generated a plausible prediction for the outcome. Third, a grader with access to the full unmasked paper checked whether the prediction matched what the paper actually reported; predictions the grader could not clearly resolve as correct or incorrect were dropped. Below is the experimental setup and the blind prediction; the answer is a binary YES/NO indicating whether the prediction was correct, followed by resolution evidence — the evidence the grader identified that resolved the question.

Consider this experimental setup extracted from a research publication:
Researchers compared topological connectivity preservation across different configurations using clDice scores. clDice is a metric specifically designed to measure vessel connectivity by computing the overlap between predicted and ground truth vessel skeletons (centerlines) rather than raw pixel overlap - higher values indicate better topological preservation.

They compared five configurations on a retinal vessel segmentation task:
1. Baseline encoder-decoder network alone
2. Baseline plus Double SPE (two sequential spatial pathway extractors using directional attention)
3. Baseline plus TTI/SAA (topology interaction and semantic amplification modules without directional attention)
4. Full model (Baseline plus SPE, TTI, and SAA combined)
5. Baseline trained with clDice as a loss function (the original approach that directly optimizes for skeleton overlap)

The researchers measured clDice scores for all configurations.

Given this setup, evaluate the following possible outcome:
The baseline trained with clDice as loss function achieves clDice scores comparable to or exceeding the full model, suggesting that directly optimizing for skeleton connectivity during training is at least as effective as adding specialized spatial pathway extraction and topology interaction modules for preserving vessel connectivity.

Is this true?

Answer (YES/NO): NO